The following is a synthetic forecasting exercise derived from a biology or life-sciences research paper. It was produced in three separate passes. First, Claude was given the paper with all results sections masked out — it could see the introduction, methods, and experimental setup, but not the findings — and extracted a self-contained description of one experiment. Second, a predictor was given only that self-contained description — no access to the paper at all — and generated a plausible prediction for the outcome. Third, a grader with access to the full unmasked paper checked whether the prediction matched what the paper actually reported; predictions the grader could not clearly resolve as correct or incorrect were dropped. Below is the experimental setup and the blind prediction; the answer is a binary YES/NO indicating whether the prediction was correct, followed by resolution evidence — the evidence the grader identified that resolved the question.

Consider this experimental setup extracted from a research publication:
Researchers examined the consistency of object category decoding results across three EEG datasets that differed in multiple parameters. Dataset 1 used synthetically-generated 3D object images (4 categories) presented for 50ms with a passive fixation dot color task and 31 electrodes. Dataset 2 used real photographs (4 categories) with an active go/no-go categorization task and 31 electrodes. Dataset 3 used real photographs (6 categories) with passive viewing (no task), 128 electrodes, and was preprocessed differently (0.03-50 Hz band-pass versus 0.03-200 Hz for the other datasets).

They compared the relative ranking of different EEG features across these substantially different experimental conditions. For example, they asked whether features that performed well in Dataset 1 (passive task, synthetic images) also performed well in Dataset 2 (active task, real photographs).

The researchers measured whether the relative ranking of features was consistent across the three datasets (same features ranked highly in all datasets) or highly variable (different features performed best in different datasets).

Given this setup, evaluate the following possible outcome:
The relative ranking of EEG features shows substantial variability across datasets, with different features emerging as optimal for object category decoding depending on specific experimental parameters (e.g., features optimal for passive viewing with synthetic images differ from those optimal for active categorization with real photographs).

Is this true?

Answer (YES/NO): NO